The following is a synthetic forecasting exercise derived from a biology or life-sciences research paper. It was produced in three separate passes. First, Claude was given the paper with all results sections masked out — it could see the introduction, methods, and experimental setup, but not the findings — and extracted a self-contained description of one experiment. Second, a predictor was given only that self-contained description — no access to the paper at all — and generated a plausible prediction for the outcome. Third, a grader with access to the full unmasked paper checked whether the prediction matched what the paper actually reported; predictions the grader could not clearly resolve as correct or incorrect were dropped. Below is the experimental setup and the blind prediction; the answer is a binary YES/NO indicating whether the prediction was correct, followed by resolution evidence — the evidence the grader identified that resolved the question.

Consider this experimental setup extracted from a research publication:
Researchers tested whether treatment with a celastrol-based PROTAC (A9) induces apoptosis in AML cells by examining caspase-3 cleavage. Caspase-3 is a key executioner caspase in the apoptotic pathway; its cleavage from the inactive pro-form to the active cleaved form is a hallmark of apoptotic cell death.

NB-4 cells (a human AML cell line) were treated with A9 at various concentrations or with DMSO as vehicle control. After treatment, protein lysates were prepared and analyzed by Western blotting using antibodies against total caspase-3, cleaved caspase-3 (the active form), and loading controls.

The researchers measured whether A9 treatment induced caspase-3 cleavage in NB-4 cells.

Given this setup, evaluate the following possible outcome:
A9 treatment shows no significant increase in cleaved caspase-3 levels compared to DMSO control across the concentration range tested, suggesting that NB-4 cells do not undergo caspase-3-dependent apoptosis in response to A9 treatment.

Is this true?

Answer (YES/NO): NO